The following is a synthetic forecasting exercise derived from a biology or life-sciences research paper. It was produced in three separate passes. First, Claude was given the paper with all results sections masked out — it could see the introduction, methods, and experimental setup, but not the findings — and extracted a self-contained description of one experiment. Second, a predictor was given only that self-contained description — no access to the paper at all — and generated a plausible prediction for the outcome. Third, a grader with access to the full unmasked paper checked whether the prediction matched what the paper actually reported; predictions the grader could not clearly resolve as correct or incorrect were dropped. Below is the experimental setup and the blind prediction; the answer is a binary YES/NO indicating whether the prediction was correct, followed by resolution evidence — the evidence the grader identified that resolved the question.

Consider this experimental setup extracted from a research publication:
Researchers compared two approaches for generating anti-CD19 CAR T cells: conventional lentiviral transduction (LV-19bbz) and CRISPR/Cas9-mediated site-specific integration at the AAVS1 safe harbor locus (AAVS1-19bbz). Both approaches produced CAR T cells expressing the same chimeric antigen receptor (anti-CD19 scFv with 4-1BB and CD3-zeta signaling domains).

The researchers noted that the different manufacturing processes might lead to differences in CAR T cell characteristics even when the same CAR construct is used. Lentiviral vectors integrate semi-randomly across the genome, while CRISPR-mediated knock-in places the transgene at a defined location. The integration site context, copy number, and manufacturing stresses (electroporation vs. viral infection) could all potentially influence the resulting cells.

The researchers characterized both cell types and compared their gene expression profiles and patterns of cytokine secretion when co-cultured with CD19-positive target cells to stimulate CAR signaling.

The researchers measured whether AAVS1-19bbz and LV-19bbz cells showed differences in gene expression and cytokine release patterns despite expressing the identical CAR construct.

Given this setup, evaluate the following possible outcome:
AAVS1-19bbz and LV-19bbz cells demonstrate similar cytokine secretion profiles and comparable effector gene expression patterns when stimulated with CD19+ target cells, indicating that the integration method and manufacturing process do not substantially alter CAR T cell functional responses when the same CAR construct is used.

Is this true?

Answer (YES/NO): NO